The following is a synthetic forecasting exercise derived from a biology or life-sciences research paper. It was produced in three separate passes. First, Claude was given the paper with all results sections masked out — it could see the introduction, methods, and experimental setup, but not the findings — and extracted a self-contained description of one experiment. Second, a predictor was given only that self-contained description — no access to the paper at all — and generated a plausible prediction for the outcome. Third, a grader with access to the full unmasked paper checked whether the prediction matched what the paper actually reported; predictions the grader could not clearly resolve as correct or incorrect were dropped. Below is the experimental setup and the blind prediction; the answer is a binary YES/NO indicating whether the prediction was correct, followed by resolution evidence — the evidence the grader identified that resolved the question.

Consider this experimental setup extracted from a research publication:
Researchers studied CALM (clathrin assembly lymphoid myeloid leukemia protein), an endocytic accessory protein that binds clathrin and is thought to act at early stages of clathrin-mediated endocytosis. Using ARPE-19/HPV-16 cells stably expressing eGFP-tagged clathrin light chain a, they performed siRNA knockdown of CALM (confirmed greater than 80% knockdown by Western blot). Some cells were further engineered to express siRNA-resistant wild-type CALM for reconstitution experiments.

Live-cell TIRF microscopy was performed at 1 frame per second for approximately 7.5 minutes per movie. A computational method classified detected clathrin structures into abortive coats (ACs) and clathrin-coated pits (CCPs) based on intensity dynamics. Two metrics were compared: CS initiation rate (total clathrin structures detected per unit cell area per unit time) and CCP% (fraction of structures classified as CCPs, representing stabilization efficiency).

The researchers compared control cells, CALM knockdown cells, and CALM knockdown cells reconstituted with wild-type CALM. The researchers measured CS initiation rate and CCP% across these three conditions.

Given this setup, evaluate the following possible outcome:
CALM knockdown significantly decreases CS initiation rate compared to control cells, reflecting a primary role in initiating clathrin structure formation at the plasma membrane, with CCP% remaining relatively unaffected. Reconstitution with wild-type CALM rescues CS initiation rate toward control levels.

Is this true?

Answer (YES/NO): NO